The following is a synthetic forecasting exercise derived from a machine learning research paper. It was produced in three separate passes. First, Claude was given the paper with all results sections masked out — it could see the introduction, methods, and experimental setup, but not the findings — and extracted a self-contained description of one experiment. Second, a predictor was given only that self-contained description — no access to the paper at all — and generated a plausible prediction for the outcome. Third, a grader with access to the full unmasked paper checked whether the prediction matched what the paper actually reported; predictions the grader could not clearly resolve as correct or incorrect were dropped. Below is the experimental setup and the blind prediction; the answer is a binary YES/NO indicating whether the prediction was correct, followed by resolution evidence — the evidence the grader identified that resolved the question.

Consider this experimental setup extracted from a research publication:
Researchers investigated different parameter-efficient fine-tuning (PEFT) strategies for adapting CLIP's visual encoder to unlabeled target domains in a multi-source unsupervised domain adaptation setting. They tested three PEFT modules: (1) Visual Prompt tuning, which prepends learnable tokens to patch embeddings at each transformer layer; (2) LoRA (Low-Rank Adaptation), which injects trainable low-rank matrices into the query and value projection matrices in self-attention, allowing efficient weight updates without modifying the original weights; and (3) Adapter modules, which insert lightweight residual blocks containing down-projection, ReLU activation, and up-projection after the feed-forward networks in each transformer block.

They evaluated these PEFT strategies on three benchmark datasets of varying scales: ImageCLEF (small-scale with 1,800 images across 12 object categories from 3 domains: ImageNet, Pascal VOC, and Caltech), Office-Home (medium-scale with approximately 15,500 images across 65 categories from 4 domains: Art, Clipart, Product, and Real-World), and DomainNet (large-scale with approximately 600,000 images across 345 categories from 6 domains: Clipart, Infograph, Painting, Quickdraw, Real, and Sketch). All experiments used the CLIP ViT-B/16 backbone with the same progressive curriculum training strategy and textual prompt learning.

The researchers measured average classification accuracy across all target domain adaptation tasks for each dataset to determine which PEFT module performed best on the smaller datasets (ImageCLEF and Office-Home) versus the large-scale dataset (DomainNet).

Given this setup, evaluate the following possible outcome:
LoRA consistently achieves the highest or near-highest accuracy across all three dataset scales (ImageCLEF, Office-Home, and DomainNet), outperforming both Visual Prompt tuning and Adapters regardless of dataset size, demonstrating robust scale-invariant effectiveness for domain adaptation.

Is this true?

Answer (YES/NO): NO